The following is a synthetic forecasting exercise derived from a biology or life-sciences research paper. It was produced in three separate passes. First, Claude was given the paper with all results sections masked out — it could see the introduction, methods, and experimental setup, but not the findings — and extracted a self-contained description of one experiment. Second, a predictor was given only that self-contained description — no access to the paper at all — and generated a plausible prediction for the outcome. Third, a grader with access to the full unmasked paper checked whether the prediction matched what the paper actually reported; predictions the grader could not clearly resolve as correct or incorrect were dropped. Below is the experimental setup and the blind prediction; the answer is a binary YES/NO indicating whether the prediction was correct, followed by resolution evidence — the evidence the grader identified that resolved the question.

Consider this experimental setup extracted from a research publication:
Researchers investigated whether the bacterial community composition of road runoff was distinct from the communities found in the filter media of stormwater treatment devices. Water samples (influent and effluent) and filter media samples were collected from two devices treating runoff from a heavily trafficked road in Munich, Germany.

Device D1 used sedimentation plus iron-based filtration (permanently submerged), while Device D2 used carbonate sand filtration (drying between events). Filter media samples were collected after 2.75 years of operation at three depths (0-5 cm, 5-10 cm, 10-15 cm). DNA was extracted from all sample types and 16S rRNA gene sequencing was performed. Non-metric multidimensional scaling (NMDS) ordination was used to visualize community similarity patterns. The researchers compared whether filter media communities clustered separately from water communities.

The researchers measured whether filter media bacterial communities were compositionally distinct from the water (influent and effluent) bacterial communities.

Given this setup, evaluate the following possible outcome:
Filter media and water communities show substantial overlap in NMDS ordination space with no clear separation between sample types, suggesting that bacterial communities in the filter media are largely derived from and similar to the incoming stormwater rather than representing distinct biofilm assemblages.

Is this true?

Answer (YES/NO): NO